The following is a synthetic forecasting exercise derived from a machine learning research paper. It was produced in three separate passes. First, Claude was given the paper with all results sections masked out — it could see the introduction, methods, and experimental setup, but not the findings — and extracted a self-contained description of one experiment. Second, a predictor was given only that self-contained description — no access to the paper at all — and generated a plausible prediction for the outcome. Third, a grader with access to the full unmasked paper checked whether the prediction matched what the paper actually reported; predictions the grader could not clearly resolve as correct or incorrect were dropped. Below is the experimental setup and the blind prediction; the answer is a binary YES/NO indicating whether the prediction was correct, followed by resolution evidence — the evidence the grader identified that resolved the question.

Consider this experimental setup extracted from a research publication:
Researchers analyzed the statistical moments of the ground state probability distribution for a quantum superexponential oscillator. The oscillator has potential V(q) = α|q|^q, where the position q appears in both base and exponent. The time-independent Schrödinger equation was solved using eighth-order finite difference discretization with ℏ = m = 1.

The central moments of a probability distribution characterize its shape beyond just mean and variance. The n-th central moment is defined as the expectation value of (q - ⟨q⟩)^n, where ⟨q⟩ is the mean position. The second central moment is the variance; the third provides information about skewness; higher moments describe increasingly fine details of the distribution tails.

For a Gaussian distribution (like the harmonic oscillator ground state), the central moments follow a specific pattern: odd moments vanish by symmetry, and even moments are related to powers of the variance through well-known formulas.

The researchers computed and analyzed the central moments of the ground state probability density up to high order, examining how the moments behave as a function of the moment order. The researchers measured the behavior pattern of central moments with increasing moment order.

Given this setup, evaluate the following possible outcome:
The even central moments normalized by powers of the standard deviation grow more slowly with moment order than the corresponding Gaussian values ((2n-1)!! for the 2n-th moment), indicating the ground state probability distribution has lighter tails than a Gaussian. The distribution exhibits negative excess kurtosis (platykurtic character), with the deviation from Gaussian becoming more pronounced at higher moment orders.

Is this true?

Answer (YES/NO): NO